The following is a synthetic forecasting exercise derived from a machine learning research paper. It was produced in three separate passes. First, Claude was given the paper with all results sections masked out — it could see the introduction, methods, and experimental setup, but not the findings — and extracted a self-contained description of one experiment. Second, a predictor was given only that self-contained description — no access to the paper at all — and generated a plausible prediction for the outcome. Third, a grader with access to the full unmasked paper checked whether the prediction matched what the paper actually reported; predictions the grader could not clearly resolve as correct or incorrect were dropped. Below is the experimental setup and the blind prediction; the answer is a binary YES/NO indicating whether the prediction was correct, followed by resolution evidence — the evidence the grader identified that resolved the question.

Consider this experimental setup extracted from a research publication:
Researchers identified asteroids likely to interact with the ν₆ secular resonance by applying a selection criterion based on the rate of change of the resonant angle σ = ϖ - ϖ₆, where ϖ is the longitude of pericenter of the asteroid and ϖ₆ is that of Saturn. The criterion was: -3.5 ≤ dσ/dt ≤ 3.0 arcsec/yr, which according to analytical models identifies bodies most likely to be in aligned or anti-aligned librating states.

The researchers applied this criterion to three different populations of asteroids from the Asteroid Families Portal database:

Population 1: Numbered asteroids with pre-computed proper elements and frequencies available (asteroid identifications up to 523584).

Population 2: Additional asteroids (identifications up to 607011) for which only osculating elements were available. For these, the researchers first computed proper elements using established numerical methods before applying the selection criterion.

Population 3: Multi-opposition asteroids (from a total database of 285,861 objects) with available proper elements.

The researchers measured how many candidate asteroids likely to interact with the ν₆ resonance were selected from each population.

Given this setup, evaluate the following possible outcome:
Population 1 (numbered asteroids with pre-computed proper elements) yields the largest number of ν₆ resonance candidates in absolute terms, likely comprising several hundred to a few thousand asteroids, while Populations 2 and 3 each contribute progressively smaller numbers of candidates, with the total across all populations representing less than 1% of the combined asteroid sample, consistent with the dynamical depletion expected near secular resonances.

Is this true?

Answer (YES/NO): NO